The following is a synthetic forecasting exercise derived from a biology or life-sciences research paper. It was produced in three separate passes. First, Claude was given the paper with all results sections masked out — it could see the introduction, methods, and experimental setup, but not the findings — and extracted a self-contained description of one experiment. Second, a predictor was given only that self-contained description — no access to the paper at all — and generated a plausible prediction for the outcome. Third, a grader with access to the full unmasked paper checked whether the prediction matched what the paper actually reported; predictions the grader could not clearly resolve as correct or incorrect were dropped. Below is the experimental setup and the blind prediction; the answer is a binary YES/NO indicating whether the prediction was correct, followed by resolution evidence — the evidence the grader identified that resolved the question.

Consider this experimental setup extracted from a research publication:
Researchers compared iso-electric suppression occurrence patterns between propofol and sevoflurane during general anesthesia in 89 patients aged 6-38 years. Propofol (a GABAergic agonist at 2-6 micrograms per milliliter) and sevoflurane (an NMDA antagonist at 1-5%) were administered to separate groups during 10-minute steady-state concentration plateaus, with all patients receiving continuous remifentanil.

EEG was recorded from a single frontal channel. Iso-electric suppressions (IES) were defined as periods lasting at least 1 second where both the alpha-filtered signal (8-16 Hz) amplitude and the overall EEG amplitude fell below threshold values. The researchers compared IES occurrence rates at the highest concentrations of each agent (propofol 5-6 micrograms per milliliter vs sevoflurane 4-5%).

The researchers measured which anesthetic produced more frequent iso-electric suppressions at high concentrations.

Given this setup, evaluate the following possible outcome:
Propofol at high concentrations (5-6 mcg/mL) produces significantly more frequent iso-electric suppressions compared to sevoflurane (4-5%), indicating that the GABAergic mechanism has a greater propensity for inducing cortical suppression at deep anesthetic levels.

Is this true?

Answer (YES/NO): YES